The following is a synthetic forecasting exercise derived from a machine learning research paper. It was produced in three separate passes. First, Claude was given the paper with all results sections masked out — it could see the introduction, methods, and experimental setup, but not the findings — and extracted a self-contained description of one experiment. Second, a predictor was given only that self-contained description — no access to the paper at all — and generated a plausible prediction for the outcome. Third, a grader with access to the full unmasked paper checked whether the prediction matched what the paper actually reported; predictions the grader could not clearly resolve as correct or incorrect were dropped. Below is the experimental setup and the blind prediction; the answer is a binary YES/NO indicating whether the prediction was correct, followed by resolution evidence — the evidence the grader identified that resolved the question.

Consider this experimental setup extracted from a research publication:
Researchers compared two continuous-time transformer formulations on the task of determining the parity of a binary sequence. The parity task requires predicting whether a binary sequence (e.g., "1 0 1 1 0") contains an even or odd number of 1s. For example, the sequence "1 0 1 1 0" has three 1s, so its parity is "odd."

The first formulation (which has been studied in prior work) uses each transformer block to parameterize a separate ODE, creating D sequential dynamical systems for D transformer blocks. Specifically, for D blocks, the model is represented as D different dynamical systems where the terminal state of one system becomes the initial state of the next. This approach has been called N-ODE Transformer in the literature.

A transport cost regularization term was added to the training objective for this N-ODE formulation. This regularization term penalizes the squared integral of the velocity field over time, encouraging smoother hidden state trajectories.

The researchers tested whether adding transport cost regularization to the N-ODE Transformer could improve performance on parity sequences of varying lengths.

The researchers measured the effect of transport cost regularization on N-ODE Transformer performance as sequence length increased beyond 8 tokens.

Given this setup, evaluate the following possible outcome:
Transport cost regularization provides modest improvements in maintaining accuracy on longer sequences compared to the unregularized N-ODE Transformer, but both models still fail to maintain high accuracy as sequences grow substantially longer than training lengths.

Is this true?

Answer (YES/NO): NO